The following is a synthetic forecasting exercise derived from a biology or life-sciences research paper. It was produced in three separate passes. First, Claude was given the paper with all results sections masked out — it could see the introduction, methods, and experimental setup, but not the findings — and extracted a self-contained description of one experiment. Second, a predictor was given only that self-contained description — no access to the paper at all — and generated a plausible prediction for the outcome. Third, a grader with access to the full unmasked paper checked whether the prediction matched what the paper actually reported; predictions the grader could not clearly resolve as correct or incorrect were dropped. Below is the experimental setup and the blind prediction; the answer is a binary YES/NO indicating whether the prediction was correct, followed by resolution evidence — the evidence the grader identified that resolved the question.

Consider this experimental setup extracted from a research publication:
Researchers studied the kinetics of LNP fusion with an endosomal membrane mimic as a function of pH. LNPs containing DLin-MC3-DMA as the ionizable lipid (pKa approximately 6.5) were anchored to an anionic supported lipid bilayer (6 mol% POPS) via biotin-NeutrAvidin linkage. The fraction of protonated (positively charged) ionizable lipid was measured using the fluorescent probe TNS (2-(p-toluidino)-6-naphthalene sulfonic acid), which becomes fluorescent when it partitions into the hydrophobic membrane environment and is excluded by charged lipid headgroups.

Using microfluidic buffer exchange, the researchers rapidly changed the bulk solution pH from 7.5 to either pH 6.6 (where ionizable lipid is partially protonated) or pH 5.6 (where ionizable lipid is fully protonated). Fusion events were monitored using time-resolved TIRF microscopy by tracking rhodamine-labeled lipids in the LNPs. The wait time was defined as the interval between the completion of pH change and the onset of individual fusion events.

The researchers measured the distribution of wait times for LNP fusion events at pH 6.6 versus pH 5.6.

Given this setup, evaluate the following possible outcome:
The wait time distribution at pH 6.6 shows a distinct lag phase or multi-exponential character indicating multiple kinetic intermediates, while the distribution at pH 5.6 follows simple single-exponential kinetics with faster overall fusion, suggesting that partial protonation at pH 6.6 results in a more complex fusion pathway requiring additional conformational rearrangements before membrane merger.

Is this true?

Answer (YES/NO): NO